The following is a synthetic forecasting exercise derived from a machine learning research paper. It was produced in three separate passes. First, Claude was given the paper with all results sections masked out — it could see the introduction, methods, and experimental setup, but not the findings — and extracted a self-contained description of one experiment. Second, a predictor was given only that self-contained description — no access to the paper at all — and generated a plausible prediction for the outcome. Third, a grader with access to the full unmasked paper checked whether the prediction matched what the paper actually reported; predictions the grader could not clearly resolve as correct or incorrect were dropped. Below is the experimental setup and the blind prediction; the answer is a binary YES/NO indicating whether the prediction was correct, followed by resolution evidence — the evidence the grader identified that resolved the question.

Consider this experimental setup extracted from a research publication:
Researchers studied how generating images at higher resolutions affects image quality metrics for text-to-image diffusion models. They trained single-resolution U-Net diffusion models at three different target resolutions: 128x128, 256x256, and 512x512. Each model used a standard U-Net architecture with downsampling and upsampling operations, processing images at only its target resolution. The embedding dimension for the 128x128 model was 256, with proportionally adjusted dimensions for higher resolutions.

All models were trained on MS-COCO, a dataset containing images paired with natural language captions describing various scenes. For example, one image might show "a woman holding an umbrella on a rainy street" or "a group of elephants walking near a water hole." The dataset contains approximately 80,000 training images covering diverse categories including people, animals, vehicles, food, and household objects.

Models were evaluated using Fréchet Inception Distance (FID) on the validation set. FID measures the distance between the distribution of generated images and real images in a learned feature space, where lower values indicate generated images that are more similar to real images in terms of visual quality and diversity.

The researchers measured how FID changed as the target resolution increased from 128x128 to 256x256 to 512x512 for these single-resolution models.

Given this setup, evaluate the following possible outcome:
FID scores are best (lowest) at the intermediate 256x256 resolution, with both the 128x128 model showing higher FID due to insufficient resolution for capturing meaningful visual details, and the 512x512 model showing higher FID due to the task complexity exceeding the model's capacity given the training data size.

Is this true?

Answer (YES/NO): NO